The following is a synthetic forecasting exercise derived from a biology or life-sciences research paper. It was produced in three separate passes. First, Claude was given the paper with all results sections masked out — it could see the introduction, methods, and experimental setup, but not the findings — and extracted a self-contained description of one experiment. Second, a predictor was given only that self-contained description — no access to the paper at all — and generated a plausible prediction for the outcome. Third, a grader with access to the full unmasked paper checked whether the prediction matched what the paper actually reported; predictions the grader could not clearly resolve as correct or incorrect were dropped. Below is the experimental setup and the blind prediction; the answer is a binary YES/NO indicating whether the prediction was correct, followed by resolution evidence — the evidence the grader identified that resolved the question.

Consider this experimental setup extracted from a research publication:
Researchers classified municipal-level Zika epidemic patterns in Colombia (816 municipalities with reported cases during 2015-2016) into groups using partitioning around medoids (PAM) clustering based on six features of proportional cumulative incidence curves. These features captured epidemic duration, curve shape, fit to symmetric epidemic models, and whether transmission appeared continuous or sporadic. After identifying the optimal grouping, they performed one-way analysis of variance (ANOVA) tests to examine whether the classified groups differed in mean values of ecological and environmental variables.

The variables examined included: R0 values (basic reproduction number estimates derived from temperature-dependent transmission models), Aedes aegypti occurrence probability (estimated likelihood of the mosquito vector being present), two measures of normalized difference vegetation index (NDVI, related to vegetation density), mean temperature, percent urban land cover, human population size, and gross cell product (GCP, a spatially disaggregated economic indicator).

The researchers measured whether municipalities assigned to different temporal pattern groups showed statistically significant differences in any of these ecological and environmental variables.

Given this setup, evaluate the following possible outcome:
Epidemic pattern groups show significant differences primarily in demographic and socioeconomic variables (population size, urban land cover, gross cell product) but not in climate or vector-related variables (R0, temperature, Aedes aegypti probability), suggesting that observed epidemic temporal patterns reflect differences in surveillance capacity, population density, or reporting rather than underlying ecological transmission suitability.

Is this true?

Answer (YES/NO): NO